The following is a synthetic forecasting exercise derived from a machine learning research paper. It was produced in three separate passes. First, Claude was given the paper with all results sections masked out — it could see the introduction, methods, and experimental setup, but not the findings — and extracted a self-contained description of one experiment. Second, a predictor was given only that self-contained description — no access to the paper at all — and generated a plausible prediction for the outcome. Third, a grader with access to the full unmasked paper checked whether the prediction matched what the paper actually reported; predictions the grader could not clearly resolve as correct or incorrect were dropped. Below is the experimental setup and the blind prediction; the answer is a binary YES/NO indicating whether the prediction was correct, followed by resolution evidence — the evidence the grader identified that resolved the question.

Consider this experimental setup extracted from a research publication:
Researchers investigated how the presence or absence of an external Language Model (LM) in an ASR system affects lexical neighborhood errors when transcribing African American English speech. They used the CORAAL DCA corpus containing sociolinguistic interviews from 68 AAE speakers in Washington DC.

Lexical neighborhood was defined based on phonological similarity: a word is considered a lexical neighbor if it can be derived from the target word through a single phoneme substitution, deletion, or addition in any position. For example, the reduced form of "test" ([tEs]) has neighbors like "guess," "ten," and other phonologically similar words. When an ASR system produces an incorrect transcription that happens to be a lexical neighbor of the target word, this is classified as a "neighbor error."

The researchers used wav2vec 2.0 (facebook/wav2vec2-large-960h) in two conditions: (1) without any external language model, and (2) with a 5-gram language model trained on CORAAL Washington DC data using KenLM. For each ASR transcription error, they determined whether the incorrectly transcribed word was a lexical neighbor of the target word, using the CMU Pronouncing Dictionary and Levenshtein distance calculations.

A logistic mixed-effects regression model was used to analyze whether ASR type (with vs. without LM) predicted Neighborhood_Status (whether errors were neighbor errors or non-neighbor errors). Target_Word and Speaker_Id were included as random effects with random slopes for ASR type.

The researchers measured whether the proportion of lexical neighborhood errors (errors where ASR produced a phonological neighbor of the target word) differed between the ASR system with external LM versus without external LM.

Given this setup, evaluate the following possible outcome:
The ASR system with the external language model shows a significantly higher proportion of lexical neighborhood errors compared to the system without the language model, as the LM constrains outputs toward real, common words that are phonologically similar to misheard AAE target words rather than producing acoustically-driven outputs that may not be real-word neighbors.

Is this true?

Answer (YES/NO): NO